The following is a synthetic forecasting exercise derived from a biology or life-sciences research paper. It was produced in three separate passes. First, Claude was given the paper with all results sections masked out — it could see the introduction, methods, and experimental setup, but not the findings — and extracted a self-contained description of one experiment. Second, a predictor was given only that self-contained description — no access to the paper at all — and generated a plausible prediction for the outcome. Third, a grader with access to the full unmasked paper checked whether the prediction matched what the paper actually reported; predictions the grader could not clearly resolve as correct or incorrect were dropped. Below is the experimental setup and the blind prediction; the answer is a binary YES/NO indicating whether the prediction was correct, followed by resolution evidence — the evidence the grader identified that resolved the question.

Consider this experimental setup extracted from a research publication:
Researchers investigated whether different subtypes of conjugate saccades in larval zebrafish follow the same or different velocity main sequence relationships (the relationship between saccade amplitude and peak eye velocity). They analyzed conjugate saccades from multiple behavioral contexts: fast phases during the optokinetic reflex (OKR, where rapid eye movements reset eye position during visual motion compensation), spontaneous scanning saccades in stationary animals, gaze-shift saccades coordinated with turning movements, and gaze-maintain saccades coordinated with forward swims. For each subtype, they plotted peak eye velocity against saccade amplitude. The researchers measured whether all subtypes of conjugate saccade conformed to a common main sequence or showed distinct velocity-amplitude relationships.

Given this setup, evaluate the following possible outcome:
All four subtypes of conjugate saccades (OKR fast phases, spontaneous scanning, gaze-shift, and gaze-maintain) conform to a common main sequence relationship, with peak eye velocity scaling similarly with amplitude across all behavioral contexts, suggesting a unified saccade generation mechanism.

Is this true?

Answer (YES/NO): YES